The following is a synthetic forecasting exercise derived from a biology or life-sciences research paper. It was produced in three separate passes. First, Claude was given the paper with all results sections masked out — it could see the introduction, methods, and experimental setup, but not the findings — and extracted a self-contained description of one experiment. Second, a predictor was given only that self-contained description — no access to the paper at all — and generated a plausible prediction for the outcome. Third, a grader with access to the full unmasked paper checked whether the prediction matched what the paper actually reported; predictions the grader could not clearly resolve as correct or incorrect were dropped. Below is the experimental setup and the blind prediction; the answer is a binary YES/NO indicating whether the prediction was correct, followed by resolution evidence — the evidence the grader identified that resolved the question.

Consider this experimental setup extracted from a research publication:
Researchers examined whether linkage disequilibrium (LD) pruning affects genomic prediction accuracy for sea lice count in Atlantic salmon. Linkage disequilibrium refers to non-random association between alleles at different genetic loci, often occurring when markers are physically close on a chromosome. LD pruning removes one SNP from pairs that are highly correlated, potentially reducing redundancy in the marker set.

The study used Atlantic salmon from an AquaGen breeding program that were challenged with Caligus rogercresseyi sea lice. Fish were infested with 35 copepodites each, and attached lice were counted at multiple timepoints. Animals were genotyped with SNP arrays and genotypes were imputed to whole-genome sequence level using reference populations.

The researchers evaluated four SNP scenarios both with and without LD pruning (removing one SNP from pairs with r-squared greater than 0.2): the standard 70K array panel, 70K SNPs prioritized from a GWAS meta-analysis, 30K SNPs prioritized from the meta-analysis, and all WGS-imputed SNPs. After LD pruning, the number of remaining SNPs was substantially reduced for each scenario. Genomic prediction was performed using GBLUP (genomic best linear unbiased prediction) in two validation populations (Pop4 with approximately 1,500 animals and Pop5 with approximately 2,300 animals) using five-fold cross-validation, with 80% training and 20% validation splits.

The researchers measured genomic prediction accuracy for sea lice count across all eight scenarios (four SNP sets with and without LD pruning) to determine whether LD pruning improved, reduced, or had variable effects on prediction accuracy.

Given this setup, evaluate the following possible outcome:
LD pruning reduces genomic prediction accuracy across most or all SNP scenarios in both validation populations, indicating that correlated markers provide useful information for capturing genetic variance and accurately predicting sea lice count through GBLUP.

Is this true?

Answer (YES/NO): YES